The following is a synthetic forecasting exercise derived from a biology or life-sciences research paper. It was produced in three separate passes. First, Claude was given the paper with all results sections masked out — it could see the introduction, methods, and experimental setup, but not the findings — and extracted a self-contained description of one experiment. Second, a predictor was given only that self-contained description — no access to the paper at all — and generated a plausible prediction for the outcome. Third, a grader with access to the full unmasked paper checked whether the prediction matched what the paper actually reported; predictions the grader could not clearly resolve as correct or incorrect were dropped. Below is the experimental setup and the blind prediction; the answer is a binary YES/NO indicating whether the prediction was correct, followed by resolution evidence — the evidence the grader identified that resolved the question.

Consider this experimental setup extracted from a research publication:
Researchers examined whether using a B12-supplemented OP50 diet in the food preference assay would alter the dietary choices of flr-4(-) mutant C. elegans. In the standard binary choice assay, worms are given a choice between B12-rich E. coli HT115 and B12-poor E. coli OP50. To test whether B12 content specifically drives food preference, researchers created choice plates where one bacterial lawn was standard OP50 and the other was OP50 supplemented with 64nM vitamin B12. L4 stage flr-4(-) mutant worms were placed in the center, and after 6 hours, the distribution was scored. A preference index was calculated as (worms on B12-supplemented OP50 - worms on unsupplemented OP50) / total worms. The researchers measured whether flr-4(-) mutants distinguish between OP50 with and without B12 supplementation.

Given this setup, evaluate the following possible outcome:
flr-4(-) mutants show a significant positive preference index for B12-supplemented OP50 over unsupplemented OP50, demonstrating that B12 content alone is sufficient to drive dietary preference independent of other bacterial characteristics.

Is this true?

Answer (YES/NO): YES